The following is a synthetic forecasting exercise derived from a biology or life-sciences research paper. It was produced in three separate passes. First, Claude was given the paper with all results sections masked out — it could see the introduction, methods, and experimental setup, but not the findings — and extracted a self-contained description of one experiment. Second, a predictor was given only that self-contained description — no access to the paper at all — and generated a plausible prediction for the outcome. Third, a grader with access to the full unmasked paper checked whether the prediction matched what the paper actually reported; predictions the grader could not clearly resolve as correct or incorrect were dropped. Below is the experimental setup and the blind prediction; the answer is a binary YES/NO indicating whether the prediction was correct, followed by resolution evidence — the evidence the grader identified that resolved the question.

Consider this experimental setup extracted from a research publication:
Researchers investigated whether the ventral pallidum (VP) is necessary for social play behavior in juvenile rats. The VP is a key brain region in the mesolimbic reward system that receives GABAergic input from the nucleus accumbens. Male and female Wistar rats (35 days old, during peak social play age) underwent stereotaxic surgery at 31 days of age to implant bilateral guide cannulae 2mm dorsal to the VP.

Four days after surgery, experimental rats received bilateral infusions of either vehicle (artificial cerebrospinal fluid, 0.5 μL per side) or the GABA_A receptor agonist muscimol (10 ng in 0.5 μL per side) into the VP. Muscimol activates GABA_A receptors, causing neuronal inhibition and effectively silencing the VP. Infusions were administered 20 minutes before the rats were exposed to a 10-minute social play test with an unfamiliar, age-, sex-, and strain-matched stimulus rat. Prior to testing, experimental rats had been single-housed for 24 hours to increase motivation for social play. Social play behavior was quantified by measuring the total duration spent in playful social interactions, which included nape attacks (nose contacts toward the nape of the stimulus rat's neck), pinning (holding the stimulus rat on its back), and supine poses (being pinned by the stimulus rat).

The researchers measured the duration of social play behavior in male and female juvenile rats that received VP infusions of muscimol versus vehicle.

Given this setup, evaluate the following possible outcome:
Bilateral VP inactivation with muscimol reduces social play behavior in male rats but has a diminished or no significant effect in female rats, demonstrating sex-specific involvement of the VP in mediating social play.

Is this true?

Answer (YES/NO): NO